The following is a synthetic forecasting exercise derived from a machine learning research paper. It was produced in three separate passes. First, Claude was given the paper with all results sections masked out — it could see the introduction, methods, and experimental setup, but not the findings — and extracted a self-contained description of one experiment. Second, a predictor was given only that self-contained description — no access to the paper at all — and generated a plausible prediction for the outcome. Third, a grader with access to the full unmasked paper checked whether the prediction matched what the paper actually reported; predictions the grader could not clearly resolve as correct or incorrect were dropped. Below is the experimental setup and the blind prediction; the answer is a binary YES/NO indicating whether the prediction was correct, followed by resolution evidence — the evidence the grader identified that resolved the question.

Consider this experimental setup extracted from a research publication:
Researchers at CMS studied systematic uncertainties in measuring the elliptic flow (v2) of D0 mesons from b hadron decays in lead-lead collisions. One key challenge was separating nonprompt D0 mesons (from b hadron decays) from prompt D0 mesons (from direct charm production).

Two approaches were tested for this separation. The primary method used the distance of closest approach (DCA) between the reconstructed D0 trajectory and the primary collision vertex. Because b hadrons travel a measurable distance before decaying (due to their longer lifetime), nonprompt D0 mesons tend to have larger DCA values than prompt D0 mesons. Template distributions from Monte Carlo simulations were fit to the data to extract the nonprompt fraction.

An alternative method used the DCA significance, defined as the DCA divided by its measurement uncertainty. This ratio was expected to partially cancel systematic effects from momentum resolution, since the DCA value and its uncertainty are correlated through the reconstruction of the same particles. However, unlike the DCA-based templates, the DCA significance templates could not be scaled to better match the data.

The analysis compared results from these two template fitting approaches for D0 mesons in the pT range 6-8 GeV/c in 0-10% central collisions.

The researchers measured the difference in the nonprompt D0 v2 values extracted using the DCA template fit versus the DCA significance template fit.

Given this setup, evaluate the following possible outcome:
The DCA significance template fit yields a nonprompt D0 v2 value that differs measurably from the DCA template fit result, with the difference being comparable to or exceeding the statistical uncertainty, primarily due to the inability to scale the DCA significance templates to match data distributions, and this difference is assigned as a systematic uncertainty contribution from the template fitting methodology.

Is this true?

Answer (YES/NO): YES